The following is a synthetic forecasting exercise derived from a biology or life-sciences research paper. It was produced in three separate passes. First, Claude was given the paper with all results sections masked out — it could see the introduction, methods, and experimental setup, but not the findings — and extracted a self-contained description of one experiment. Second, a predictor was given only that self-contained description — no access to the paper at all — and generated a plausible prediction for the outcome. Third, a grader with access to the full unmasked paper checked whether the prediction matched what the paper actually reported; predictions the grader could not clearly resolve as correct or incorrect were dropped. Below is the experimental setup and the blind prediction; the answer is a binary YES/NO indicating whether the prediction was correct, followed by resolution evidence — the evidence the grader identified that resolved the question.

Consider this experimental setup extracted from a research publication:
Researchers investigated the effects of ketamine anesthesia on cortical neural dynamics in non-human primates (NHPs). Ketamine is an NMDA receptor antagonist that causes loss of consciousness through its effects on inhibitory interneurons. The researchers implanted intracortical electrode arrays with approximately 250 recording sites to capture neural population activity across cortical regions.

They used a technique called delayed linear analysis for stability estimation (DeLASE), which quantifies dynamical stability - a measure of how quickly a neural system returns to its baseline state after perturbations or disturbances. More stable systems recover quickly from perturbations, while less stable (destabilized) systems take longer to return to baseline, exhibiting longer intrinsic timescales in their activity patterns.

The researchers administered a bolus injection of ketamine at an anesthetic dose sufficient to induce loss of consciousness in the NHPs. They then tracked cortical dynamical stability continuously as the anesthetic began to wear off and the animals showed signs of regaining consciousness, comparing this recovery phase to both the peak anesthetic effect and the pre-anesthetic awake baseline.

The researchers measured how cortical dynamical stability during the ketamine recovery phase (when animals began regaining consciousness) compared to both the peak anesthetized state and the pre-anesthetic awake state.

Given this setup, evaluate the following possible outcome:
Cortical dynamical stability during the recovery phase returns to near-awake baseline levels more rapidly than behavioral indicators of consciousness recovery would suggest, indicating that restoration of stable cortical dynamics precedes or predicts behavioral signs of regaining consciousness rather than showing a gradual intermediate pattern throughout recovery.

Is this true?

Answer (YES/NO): NO